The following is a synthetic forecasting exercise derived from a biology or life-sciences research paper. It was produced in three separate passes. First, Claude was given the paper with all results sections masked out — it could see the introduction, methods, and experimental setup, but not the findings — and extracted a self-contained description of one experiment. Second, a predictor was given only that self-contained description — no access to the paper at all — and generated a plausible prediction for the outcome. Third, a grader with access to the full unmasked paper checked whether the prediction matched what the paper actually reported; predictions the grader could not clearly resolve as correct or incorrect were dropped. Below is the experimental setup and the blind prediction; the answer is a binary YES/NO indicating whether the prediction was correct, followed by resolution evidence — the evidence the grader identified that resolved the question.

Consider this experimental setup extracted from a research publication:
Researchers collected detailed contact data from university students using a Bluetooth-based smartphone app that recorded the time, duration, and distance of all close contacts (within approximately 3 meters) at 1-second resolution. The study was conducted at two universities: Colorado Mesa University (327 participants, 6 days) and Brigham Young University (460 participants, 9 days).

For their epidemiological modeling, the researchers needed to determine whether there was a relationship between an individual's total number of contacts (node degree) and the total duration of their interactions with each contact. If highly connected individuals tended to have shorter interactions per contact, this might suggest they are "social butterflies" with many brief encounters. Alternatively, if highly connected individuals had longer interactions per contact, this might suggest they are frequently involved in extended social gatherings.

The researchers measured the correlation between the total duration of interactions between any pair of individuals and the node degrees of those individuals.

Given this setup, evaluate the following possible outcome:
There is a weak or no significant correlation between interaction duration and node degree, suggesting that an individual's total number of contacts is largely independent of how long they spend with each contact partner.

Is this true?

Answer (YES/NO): YES